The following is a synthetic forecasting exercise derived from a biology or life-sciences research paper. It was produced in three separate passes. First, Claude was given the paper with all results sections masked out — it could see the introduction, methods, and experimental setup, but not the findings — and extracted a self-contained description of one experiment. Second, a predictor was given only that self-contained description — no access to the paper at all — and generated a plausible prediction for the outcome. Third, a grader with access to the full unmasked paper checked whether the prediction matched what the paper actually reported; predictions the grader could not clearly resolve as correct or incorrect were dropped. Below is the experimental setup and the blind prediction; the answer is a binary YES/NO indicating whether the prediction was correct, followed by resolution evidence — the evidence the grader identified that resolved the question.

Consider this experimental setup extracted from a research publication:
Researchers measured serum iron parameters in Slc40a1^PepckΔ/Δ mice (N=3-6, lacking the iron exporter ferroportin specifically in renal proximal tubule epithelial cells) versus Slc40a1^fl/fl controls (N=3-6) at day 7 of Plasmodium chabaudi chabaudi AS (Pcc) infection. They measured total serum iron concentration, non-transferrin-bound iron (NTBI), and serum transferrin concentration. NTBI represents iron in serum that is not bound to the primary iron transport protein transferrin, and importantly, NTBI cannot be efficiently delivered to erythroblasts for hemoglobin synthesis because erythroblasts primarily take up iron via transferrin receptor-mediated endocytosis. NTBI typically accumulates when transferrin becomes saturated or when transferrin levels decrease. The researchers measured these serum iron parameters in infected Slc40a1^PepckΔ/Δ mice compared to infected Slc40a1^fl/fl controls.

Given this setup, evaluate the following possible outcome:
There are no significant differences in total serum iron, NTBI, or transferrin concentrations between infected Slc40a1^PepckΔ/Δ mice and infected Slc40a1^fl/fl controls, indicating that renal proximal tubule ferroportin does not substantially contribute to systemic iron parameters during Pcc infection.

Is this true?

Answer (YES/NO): NO